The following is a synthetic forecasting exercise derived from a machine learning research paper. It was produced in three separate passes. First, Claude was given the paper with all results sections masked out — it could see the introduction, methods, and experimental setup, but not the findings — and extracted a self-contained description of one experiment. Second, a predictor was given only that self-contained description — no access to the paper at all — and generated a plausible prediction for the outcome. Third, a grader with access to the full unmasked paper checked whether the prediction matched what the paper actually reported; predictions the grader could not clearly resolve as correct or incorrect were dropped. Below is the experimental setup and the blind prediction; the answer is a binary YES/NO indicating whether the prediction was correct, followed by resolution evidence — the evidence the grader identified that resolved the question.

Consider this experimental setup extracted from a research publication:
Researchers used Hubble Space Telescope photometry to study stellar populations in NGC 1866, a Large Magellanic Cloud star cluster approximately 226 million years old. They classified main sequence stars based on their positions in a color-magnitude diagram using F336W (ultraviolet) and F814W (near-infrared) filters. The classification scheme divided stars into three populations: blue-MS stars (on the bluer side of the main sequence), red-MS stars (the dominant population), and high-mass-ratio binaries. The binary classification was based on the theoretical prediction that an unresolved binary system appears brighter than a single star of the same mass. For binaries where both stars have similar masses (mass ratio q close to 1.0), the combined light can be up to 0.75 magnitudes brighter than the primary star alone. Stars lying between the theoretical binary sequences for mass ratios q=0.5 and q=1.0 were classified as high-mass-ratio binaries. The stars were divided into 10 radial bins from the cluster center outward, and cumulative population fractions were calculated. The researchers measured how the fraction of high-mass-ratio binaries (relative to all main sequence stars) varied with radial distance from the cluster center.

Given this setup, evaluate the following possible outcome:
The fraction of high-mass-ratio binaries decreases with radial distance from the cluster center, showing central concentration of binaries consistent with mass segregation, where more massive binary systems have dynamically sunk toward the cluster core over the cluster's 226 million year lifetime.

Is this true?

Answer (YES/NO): NO